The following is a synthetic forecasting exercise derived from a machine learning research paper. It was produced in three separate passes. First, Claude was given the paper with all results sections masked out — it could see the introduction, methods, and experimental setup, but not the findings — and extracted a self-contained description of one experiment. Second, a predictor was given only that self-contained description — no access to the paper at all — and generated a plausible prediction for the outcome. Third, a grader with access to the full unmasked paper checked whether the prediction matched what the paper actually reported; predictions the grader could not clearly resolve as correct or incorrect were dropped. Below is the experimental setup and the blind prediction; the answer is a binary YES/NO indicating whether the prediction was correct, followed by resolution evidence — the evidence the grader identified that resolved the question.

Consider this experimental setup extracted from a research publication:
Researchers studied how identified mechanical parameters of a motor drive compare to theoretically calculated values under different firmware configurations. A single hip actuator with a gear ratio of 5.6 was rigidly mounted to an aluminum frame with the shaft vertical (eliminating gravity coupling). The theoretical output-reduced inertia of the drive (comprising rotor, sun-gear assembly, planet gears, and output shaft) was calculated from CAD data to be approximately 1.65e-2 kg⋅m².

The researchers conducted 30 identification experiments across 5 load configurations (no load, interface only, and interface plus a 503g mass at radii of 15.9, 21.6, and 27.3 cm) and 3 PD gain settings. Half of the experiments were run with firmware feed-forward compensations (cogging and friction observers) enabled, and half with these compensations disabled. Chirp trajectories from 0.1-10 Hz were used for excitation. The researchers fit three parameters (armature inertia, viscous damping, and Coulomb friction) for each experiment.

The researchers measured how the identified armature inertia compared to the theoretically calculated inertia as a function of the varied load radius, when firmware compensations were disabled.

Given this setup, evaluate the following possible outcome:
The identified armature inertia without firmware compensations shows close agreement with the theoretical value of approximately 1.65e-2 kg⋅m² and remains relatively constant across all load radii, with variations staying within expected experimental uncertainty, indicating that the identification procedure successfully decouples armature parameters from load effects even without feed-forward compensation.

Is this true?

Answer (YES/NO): NO